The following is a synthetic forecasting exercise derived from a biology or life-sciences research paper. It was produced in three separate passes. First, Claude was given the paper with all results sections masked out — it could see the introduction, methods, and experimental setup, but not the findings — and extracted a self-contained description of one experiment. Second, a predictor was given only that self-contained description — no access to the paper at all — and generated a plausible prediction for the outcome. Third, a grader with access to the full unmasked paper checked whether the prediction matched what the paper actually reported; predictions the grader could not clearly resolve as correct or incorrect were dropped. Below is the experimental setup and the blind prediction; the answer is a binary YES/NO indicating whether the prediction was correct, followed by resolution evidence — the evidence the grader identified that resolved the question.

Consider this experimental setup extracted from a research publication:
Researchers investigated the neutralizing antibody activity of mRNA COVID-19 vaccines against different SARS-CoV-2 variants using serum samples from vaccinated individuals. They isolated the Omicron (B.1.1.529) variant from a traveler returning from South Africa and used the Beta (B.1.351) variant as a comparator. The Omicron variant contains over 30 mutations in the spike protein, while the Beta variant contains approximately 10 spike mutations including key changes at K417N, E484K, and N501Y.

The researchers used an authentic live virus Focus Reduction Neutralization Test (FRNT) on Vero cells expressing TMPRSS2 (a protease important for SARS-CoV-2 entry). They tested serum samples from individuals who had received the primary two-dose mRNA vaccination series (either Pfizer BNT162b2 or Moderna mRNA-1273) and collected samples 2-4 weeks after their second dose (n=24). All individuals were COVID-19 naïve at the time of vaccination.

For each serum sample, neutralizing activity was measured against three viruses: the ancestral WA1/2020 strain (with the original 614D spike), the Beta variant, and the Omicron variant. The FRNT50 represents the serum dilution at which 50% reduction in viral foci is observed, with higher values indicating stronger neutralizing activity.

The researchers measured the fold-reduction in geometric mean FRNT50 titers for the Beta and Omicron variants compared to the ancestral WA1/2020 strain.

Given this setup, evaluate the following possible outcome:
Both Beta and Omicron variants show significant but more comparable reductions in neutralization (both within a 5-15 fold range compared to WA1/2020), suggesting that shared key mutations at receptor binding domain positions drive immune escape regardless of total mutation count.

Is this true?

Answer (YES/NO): NO